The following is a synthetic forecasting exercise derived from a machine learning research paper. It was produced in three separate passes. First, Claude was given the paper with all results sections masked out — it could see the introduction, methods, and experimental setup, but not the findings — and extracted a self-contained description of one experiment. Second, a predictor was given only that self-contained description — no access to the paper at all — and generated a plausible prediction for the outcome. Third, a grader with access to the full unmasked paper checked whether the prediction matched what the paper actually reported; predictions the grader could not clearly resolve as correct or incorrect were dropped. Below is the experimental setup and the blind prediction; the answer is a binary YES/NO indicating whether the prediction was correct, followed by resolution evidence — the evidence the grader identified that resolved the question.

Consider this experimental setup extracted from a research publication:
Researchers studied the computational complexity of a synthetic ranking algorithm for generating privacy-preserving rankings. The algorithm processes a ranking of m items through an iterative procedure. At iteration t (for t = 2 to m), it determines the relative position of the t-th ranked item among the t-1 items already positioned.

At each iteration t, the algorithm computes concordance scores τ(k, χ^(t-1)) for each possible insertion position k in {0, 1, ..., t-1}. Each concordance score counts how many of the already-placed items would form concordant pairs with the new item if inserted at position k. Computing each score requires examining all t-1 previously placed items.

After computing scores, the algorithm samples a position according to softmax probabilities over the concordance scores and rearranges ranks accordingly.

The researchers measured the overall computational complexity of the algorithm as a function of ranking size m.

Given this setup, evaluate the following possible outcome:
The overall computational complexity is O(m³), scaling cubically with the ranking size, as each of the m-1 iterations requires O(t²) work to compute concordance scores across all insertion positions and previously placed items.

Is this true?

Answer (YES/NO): NO